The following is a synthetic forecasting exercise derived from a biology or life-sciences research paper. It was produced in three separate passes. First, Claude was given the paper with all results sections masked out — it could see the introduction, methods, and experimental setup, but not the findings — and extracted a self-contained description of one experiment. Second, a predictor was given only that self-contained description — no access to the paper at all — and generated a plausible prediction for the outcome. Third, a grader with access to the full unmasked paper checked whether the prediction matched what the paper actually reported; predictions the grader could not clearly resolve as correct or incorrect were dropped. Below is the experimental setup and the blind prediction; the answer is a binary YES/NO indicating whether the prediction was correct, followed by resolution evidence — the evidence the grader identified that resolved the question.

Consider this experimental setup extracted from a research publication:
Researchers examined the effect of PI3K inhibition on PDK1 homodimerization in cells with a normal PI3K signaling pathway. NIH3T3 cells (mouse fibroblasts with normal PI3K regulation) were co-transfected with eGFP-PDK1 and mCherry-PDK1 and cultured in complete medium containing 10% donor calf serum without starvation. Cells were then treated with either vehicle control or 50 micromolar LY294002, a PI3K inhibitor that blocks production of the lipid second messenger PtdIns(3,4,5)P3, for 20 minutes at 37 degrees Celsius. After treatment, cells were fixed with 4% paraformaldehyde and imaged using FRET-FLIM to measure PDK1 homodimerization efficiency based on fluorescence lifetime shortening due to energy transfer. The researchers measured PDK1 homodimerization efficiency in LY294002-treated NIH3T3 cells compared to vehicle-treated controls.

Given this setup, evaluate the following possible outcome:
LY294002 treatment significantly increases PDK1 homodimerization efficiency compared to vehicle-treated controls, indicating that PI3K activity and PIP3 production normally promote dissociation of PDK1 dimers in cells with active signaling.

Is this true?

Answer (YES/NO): NO